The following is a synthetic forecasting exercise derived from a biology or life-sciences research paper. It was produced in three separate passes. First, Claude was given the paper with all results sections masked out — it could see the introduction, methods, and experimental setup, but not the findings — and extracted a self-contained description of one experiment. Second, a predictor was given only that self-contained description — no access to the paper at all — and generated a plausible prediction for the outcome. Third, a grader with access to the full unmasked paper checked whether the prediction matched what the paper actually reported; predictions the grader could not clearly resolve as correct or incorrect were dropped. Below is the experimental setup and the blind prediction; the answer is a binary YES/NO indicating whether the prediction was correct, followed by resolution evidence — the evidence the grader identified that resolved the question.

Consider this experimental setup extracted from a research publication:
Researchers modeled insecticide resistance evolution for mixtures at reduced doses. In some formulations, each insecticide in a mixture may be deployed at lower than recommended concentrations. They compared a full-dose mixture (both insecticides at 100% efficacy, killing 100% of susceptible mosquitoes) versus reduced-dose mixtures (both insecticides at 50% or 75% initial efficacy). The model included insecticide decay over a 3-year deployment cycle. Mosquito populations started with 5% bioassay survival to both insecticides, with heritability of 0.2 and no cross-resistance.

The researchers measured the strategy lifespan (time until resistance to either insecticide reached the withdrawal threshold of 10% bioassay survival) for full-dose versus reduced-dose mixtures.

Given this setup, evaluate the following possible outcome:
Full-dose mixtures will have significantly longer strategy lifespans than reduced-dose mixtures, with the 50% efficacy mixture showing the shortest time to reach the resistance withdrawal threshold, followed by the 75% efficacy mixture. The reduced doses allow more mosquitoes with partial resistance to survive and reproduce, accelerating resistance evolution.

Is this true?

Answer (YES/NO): YES